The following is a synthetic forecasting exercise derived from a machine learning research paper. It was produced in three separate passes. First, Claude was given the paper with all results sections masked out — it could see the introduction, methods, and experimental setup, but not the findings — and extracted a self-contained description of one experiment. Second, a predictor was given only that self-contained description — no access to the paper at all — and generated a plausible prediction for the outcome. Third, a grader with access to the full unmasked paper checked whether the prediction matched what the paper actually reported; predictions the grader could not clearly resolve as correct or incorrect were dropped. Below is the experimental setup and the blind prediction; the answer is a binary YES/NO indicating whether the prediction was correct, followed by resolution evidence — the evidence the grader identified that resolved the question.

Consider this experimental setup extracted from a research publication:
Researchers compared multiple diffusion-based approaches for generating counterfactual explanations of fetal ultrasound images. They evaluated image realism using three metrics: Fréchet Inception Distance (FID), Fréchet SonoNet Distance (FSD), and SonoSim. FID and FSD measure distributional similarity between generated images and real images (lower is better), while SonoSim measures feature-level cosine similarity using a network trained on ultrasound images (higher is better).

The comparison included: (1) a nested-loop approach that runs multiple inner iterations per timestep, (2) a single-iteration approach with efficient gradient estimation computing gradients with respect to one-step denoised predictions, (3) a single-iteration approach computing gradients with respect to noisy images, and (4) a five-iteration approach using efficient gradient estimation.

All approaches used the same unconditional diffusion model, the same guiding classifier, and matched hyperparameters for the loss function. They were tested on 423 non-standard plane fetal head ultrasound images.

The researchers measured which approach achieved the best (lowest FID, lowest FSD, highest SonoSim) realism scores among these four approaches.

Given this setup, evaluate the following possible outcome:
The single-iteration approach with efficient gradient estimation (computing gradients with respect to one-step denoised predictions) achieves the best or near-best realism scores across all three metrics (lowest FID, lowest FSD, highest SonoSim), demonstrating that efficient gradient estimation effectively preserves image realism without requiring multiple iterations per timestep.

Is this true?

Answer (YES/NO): YES